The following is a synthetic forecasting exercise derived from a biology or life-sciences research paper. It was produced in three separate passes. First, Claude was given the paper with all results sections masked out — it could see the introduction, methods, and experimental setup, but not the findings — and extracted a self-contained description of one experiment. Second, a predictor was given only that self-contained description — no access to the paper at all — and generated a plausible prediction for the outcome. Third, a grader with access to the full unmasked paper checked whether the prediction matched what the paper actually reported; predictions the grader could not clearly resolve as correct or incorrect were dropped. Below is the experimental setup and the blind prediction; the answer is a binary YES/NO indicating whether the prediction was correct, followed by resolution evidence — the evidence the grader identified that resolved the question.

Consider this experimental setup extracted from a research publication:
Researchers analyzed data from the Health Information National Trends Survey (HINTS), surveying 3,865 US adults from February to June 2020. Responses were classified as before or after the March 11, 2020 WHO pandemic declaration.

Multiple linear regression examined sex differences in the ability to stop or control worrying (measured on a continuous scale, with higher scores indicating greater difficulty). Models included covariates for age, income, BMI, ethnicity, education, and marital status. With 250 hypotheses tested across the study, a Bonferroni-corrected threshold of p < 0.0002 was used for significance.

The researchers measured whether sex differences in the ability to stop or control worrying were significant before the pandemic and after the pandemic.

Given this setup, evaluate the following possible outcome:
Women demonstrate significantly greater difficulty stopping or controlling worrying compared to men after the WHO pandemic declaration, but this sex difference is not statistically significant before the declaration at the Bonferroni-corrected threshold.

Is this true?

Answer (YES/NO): YES